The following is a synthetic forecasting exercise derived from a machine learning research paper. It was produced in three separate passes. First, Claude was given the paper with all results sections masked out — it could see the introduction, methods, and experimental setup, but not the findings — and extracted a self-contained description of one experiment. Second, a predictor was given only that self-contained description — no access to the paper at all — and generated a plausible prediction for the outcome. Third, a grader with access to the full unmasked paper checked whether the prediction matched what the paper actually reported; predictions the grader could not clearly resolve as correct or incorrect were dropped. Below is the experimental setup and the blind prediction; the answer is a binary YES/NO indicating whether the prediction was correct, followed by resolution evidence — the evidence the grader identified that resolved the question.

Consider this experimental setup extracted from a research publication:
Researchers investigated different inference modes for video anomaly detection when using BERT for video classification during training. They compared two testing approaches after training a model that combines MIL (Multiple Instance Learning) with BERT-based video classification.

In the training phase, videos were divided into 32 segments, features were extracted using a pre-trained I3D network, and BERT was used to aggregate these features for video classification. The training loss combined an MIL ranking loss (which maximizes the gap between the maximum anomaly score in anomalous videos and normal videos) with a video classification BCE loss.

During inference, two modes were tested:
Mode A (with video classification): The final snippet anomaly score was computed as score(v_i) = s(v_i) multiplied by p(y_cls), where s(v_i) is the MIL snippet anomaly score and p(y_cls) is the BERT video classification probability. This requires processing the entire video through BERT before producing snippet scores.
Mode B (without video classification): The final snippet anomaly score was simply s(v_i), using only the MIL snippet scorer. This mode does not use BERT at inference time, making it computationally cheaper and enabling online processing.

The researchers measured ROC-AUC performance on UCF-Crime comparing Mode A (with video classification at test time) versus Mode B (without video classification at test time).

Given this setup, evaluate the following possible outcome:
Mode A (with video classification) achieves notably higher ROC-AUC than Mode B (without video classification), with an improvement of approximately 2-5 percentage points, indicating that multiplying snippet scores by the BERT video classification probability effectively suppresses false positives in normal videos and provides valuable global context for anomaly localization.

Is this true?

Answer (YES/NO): YES